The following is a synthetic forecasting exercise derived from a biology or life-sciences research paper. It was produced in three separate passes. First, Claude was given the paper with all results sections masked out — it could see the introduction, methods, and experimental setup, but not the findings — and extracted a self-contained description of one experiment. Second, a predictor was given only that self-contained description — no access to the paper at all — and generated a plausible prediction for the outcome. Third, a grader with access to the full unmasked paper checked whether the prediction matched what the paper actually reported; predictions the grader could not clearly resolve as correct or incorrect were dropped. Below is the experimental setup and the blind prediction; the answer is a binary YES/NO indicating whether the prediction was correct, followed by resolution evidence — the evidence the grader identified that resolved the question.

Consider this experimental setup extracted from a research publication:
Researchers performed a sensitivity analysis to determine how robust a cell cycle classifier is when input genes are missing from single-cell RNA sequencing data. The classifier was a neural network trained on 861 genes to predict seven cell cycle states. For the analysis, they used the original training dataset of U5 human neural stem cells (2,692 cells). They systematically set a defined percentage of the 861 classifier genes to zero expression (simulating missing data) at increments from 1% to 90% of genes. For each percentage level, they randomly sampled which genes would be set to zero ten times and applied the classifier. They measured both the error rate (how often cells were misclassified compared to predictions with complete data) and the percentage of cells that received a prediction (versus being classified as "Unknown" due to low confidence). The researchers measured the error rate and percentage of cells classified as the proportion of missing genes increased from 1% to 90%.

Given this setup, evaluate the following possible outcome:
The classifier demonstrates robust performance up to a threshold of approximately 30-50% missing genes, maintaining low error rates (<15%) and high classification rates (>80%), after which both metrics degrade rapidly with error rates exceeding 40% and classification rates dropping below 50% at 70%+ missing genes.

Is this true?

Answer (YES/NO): NO